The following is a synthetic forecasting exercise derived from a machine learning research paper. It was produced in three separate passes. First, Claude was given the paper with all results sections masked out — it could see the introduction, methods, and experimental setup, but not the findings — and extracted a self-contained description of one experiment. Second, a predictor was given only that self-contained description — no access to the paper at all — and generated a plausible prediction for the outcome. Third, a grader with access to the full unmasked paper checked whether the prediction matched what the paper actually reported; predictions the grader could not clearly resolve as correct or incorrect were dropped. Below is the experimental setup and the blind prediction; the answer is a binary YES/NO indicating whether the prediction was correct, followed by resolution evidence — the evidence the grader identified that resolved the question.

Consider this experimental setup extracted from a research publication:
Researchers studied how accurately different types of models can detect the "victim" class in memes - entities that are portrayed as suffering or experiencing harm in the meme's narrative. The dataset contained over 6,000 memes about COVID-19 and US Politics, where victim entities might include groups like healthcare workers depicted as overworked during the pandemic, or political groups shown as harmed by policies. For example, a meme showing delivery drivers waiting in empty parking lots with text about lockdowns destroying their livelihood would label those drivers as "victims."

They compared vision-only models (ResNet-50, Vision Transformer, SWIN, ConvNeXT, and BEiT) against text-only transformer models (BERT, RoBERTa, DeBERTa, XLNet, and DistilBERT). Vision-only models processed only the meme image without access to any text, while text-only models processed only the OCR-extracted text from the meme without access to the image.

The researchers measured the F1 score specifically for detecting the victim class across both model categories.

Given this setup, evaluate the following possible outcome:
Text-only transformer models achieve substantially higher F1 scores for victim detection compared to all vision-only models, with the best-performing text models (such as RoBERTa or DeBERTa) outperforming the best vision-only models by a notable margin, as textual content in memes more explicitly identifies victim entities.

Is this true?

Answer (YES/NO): YES